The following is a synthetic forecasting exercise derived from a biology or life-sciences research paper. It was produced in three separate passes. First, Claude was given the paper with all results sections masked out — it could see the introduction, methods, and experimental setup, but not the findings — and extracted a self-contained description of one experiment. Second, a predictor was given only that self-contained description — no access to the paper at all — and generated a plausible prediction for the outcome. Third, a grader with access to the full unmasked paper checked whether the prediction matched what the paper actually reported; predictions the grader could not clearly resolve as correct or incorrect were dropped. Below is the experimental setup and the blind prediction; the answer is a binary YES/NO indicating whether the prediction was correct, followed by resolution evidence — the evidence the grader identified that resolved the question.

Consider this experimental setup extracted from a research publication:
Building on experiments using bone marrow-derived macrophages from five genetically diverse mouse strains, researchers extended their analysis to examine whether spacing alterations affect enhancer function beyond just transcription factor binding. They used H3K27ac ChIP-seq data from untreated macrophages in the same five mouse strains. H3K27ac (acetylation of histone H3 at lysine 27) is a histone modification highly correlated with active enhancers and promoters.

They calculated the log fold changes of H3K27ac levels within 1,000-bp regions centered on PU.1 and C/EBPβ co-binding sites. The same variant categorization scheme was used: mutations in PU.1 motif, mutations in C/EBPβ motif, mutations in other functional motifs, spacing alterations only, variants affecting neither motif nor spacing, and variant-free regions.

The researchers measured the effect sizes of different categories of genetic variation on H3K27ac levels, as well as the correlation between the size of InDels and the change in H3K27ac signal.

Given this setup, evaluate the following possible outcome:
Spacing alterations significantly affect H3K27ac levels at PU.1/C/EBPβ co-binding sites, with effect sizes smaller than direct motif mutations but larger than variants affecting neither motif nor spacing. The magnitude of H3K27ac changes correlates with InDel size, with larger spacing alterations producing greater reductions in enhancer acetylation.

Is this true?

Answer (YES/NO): NO